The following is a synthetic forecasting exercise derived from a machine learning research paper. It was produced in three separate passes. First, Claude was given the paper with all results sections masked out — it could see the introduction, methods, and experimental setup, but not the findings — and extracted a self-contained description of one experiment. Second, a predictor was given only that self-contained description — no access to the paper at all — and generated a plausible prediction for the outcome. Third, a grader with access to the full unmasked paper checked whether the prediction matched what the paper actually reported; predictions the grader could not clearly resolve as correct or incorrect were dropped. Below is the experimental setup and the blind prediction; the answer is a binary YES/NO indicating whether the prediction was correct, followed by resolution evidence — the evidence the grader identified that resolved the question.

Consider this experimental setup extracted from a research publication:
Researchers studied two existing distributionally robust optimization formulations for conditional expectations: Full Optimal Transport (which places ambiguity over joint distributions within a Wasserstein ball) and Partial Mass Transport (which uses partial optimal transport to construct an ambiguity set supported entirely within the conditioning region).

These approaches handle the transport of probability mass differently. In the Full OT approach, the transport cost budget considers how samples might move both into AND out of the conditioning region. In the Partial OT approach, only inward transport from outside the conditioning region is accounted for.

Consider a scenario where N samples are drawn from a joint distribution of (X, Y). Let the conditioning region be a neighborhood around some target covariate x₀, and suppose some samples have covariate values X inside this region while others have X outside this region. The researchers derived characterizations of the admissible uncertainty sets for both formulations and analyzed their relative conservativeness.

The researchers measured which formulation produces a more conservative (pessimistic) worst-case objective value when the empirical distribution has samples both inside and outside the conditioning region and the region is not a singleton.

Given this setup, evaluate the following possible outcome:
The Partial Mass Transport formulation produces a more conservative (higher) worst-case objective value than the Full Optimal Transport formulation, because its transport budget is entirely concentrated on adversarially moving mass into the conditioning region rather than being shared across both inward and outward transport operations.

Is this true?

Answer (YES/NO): YES